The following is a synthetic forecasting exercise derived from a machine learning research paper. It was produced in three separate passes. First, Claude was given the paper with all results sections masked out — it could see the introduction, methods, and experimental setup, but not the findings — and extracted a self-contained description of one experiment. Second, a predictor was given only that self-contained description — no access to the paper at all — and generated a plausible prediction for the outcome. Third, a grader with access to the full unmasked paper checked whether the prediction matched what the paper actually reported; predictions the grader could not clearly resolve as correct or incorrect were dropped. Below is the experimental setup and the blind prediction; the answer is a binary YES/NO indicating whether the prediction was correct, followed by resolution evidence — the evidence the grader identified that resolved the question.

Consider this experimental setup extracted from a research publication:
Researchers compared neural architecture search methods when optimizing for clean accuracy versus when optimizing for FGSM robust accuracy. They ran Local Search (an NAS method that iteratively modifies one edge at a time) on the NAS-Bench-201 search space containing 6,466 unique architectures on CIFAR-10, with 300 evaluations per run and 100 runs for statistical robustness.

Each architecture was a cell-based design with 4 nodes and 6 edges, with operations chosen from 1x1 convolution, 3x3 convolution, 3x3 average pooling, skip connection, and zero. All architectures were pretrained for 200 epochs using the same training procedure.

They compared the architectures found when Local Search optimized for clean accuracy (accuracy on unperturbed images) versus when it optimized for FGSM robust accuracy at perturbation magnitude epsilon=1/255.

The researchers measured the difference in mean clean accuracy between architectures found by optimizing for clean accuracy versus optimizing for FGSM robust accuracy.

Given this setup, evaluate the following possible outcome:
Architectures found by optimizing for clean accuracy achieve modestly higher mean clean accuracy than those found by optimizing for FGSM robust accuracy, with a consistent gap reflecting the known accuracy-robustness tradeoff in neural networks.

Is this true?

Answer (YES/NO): YES